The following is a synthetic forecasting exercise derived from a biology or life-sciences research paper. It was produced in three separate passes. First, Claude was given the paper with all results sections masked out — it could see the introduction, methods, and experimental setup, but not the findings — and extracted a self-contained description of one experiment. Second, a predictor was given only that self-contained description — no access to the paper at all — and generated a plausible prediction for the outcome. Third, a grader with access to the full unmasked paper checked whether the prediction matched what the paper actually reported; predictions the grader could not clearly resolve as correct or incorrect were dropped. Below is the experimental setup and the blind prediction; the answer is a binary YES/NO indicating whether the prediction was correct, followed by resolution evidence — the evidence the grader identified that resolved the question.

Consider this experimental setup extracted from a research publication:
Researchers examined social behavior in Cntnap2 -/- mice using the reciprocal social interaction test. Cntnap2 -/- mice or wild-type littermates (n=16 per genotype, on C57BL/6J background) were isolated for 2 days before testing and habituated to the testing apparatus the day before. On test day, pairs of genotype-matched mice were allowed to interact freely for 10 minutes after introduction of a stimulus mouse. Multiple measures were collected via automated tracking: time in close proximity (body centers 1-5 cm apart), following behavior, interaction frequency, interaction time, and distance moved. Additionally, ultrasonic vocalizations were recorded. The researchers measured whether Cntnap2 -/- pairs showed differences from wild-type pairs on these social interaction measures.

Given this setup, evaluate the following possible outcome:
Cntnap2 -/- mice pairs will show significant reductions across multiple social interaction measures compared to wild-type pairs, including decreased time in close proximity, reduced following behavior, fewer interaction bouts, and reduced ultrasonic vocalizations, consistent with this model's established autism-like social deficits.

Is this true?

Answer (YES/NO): NO